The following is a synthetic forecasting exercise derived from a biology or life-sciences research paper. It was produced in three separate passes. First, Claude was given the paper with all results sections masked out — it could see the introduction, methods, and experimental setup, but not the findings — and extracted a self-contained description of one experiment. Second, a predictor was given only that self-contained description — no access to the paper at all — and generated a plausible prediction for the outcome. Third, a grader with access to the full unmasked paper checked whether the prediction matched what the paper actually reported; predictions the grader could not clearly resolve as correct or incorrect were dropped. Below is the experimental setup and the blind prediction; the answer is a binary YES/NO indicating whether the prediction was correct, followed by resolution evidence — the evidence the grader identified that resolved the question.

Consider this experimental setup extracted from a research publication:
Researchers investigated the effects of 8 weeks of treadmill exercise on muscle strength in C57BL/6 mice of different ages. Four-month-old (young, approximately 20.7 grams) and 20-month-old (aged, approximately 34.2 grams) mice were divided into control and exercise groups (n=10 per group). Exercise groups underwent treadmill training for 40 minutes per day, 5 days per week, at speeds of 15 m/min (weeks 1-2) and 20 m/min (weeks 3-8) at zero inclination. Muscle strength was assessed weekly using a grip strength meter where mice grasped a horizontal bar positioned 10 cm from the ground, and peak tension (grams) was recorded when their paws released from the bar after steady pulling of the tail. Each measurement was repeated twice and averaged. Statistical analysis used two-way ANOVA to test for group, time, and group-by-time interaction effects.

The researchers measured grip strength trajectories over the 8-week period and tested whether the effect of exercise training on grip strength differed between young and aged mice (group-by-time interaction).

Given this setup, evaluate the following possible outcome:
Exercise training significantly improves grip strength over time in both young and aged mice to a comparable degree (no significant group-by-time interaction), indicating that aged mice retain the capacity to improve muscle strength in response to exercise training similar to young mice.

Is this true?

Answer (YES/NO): NO